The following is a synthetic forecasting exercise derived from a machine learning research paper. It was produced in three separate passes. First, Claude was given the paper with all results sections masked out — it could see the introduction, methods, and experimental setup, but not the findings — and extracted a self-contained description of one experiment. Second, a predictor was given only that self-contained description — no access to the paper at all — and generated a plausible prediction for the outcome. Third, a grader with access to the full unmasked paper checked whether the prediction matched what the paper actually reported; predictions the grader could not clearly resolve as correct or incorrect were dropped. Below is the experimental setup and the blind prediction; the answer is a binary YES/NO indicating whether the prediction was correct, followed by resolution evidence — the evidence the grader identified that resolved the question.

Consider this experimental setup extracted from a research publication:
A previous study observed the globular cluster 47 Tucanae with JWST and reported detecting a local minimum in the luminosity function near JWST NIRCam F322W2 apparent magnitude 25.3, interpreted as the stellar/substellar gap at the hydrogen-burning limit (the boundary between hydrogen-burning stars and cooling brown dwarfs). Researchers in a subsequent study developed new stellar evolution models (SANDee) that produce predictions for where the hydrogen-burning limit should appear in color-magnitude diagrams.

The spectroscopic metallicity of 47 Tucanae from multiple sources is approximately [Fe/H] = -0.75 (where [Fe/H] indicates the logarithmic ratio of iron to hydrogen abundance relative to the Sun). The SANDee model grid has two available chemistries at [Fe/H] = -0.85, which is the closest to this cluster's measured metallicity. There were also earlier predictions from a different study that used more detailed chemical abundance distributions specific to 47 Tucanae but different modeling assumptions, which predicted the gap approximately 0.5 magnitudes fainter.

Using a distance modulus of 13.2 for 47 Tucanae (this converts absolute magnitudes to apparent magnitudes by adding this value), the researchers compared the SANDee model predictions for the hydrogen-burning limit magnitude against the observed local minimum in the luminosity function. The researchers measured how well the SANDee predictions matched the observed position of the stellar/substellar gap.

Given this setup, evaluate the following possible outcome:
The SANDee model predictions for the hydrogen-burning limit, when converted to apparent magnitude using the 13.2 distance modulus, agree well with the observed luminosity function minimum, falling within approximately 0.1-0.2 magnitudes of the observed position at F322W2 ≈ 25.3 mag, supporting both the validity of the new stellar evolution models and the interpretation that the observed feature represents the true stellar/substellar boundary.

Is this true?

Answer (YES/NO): YES